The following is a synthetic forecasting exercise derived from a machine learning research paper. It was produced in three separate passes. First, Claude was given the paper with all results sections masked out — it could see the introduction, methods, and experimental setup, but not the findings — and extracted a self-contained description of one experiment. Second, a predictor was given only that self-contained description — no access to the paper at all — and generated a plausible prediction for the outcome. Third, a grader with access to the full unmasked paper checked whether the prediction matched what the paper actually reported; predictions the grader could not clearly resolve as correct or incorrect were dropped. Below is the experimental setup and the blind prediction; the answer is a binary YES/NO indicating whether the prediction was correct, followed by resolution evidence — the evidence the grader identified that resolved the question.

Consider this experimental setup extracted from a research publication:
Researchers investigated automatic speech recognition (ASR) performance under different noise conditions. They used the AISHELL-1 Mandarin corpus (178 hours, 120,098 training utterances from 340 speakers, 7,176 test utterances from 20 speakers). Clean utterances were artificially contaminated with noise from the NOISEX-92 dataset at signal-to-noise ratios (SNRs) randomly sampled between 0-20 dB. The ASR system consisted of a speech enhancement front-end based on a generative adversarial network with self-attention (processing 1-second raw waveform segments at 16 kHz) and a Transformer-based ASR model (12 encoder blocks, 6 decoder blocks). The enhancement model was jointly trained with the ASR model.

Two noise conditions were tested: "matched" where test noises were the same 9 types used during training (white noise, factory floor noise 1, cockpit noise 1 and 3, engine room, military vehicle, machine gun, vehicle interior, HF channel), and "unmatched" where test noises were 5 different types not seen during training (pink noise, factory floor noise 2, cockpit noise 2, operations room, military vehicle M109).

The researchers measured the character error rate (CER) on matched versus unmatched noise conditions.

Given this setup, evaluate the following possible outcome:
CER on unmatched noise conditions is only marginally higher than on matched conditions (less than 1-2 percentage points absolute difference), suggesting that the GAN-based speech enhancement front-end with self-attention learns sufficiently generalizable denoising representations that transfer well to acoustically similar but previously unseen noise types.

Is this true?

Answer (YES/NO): NO